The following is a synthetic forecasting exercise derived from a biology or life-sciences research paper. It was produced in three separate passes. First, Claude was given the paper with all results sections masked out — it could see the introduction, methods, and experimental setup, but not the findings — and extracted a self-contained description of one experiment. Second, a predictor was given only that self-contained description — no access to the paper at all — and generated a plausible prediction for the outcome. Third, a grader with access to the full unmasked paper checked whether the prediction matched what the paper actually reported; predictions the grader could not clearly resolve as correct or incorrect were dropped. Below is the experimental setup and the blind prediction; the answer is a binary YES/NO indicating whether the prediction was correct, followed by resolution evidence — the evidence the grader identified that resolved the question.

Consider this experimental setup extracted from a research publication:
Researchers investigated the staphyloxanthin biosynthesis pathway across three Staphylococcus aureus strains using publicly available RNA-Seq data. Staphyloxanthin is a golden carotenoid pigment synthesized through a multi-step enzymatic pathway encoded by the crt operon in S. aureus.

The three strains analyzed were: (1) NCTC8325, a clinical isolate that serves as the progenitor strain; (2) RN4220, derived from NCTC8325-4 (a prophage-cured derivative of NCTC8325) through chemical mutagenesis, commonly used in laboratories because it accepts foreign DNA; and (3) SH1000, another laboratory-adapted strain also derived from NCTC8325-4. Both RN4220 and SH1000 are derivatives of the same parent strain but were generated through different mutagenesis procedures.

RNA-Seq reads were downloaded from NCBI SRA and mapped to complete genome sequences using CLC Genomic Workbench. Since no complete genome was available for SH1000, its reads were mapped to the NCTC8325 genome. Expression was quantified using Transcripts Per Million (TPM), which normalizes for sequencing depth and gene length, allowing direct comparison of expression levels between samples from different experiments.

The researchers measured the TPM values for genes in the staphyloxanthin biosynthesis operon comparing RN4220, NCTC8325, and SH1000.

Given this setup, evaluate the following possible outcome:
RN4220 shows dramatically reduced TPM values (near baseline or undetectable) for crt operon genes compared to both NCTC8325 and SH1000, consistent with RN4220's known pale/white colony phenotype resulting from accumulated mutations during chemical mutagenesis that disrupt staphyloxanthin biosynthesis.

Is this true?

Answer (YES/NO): NO